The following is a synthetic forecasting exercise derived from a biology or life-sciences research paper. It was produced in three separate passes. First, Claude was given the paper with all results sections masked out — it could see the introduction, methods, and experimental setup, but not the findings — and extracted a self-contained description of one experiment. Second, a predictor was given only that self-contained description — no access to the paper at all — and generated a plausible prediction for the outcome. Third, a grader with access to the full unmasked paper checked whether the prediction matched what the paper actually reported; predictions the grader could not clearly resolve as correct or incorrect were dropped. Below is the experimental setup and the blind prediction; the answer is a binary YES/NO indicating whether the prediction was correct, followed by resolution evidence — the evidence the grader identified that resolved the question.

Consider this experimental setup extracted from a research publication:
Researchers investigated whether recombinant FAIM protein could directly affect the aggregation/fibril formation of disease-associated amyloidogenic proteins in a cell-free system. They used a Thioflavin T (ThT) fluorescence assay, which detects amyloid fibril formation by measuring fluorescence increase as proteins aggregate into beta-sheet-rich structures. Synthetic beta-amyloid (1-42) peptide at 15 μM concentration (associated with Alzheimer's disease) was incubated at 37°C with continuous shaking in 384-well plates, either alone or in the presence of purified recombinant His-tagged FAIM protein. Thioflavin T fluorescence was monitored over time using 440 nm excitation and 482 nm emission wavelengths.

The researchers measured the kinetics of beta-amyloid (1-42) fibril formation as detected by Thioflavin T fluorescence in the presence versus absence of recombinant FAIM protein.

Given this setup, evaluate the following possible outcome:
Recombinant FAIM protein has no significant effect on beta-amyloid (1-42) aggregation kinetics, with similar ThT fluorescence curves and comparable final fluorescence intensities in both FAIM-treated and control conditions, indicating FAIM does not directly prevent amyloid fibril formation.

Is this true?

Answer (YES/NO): NO